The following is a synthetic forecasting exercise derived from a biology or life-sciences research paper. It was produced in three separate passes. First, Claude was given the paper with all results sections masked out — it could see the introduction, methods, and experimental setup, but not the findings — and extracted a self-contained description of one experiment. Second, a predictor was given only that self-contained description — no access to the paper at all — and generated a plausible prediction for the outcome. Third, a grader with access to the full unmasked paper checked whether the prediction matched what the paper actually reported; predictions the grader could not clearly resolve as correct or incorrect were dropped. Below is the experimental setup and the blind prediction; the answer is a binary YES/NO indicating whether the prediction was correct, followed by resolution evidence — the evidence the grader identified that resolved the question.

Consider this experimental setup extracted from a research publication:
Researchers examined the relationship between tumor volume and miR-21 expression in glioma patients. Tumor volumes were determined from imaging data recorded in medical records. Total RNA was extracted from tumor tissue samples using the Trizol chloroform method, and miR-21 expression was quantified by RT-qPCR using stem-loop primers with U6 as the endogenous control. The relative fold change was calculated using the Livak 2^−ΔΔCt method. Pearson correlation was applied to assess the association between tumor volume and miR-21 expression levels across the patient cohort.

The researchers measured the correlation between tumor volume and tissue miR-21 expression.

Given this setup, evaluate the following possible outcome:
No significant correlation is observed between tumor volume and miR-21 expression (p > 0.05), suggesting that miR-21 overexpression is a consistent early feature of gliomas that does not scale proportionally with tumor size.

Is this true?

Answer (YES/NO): YES